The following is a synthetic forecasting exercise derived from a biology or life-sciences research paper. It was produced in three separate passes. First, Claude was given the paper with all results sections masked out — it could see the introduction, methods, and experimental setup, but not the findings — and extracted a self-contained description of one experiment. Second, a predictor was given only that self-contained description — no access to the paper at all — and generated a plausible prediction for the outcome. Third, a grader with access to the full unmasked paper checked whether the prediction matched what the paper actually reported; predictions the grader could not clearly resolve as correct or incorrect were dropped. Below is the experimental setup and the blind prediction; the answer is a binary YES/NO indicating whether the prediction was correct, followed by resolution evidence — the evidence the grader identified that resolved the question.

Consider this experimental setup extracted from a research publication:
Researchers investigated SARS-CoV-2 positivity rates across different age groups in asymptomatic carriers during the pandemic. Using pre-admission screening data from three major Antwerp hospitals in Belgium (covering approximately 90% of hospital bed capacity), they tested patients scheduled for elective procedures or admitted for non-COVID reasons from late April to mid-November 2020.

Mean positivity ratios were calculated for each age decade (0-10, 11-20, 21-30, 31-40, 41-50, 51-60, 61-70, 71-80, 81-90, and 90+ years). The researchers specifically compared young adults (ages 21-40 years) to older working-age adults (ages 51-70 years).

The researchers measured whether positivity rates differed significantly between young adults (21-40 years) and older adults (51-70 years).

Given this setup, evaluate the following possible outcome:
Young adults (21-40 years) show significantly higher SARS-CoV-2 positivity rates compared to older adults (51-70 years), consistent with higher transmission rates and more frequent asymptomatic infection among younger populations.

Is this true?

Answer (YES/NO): YES